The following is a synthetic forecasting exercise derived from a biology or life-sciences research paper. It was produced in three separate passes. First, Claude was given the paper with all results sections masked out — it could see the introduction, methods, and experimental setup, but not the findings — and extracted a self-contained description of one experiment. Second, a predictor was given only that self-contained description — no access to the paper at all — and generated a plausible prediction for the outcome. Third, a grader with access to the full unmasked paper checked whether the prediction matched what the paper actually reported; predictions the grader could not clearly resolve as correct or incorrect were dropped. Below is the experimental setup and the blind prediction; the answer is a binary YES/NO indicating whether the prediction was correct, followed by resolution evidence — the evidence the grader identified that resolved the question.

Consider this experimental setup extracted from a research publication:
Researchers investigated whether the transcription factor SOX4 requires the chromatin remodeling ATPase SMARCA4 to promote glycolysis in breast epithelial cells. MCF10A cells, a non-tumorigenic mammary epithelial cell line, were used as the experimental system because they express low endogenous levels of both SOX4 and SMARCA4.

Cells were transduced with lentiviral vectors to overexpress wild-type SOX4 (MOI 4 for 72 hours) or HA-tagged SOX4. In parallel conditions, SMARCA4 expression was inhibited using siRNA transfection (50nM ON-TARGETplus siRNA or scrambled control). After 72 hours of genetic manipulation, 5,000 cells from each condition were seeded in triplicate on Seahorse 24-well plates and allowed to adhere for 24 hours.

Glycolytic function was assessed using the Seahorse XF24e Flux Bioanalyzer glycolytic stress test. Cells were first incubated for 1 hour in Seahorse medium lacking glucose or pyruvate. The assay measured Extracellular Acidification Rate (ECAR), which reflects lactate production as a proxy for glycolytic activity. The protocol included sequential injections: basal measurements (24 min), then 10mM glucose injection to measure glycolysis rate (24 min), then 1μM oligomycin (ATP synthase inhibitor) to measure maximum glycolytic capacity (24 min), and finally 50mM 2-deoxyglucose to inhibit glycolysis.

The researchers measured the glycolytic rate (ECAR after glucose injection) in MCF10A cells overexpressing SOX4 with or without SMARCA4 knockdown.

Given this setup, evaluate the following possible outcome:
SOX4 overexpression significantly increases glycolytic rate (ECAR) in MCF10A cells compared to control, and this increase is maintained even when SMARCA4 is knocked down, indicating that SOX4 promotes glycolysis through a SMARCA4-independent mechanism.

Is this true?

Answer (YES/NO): NO